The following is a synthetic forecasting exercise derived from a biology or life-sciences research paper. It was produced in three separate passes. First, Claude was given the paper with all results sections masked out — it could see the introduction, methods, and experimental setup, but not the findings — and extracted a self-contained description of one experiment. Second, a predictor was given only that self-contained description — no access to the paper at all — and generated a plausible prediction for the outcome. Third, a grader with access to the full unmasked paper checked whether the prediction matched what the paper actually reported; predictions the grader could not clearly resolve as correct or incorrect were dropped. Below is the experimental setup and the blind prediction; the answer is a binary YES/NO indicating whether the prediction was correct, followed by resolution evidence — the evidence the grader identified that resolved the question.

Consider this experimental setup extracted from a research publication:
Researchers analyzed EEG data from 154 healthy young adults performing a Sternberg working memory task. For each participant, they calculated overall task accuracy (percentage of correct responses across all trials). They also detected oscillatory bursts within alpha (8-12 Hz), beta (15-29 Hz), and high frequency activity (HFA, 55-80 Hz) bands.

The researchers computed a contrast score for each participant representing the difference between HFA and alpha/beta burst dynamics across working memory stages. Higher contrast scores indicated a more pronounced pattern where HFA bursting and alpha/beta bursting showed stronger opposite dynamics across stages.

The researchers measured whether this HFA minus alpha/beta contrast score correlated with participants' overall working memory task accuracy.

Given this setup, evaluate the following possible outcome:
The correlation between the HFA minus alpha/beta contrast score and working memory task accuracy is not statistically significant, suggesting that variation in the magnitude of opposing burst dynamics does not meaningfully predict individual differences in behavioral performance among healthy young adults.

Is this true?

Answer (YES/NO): NO